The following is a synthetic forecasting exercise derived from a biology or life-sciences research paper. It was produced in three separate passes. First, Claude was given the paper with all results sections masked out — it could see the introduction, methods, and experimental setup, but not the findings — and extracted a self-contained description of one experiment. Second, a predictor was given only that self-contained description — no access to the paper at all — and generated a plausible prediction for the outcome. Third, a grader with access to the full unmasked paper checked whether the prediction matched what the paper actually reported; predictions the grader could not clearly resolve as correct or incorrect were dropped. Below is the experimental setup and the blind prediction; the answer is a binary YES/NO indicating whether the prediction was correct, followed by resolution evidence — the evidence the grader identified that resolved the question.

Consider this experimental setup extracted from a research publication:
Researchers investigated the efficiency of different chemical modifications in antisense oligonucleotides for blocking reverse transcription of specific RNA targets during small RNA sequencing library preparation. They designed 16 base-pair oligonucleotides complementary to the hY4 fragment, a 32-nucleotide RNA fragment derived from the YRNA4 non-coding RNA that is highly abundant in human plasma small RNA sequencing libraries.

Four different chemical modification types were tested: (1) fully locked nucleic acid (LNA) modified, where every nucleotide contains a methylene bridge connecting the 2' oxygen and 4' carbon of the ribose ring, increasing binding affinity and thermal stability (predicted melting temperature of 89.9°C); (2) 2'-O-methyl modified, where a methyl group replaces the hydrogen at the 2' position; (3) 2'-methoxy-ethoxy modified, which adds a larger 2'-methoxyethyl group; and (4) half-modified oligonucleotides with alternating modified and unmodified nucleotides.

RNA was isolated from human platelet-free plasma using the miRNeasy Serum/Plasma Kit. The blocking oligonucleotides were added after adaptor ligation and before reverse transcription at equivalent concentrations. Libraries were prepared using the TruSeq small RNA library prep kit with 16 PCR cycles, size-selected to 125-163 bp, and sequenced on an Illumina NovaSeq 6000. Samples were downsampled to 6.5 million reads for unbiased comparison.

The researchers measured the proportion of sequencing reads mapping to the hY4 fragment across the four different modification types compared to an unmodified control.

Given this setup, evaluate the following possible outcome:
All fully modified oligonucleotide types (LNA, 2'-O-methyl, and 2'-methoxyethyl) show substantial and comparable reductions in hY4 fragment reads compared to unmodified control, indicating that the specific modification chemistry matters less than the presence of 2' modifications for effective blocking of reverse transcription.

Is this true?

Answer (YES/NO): NO